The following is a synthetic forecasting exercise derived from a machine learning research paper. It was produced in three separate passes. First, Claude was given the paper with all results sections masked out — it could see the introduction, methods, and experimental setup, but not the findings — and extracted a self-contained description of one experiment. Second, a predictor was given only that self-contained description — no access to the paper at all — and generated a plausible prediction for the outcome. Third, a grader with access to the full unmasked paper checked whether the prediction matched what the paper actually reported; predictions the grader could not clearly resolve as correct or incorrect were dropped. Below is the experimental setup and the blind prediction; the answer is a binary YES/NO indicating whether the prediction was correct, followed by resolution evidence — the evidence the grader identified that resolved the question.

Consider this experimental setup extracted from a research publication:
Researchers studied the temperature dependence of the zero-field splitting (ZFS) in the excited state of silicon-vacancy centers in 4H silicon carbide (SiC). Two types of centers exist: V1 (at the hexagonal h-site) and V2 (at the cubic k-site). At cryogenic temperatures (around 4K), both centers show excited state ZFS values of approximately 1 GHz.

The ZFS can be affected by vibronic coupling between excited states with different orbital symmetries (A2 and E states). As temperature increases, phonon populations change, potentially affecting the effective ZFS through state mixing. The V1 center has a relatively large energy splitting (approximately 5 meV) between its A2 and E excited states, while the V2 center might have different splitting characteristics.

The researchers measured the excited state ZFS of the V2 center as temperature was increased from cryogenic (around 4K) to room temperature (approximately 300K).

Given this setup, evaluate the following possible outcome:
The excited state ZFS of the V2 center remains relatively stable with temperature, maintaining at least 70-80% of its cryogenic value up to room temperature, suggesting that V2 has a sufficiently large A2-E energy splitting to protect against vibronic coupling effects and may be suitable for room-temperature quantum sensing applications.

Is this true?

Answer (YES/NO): NO